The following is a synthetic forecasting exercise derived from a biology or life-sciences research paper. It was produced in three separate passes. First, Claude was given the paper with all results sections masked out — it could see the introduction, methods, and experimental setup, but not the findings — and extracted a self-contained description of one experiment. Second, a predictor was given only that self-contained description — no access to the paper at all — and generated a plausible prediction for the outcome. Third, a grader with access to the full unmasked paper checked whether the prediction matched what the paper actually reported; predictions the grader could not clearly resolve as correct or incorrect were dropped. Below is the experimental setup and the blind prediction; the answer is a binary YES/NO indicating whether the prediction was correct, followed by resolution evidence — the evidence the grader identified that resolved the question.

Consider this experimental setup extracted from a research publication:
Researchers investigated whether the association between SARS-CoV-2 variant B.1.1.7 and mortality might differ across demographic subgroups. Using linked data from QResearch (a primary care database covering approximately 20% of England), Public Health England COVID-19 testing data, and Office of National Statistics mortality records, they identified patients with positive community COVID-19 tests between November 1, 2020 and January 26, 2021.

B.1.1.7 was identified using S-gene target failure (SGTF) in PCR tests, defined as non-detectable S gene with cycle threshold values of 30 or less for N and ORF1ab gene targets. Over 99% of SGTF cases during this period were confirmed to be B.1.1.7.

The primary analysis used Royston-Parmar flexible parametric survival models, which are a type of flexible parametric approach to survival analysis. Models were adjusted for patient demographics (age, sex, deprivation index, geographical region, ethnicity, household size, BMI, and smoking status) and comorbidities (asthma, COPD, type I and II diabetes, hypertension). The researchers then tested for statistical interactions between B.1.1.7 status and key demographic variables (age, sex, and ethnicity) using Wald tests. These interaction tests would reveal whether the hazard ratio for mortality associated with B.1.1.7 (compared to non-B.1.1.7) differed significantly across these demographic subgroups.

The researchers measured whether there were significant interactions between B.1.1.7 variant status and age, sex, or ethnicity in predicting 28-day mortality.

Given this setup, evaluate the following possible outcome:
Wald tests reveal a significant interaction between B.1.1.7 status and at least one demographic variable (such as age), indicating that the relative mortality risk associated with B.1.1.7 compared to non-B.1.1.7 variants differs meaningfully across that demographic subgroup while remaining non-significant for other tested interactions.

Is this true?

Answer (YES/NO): NO